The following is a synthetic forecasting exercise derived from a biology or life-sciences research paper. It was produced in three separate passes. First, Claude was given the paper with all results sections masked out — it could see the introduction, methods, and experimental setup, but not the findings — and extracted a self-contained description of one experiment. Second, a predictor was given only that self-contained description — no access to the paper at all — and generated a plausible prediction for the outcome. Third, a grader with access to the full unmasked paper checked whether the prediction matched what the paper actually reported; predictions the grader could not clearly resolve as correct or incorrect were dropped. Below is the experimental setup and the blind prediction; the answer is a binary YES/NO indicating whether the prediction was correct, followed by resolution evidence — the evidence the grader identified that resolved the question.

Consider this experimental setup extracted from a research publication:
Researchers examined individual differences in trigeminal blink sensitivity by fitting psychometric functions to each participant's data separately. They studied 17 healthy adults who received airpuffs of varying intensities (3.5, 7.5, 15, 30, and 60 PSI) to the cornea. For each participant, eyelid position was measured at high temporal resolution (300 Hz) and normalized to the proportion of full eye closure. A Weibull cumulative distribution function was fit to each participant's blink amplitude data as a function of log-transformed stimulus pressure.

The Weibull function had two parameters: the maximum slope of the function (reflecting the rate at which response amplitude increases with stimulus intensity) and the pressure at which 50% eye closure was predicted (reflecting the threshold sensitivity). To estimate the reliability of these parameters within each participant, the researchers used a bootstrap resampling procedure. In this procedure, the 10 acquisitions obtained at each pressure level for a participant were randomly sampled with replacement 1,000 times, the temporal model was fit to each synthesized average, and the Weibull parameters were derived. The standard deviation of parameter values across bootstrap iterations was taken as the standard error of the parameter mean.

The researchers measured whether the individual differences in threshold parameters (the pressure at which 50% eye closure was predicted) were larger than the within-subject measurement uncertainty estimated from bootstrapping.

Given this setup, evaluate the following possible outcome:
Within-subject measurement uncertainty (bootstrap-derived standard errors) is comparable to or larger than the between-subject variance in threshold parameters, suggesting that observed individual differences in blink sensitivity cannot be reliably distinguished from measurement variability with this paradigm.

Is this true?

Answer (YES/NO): NO